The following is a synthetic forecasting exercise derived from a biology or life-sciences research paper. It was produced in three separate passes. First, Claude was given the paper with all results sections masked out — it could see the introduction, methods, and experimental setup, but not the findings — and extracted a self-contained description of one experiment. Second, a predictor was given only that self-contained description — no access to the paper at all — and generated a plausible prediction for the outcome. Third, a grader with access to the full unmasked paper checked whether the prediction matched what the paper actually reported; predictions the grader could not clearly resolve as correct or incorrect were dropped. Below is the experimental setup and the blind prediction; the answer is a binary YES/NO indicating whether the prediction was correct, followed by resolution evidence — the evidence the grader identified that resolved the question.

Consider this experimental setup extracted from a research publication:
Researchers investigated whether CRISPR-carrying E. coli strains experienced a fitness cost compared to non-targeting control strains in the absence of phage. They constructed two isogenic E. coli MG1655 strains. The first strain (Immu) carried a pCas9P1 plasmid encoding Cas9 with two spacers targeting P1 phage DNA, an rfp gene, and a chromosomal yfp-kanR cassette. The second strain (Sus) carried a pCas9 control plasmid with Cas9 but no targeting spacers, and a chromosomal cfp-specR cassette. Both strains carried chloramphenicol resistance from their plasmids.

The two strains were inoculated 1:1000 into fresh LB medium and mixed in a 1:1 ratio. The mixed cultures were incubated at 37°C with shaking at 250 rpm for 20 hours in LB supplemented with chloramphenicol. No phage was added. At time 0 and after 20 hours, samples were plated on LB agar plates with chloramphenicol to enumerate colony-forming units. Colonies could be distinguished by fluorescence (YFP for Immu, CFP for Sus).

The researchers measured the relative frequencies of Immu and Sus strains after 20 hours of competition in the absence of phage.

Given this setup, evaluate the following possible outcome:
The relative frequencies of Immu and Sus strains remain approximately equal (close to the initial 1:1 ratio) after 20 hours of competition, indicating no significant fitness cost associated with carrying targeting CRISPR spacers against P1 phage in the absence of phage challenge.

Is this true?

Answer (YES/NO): YES